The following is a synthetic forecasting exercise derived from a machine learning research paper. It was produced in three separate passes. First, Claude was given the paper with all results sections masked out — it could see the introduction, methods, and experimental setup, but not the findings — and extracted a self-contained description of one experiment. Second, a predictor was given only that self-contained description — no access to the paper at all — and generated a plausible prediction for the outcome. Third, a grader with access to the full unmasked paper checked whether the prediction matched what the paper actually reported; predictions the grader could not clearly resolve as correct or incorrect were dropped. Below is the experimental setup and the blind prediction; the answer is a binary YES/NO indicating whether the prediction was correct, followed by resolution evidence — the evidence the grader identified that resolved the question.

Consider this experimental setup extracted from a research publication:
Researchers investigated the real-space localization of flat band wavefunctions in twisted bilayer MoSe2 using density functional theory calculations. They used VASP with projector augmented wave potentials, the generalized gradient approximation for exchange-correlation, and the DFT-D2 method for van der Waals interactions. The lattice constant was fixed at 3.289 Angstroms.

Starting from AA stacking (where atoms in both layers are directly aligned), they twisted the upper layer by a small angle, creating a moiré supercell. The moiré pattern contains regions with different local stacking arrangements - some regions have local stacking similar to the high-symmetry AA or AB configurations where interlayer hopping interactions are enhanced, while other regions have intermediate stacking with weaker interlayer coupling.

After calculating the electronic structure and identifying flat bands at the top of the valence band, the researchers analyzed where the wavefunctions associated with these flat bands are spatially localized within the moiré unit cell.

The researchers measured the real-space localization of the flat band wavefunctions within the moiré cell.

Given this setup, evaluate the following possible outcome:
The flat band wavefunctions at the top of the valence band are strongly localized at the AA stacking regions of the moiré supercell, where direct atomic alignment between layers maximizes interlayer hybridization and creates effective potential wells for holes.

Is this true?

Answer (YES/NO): NO